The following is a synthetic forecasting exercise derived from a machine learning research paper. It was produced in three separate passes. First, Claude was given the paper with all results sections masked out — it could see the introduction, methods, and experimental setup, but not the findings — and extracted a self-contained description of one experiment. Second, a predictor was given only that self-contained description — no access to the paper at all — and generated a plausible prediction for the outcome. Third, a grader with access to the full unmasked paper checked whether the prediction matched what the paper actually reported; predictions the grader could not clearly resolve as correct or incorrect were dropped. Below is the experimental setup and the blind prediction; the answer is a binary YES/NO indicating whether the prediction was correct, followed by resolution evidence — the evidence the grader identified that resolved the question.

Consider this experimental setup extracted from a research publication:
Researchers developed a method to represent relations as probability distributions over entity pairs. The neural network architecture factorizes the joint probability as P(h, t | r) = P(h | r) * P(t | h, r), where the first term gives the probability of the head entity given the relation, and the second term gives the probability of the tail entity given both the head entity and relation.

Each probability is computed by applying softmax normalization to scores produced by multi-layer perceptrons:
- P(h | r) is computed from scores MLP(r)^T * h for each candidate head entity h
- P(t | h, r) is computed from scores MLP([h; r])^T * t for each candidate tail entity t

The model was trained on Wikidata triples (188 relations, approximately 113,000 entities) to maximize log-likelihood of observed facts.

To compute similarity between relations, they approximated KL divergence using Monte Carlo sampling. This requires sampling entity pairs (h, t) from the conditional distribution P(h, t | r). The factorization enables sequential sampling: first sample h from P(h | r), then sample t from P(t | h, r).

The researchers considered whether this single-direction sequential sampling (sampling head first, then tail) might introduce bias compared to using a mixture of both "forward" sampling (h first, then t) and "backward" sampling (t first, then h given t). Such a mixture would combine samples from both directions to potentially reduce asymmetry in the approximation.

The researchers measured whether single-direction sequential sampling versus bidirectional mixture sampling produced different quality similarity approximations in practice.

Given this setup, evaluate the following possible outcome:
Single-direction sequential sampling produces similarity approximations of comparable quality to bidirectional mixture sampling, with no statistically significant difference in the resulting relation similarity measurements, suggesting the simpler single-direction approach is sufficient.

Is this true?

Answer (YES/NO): YES